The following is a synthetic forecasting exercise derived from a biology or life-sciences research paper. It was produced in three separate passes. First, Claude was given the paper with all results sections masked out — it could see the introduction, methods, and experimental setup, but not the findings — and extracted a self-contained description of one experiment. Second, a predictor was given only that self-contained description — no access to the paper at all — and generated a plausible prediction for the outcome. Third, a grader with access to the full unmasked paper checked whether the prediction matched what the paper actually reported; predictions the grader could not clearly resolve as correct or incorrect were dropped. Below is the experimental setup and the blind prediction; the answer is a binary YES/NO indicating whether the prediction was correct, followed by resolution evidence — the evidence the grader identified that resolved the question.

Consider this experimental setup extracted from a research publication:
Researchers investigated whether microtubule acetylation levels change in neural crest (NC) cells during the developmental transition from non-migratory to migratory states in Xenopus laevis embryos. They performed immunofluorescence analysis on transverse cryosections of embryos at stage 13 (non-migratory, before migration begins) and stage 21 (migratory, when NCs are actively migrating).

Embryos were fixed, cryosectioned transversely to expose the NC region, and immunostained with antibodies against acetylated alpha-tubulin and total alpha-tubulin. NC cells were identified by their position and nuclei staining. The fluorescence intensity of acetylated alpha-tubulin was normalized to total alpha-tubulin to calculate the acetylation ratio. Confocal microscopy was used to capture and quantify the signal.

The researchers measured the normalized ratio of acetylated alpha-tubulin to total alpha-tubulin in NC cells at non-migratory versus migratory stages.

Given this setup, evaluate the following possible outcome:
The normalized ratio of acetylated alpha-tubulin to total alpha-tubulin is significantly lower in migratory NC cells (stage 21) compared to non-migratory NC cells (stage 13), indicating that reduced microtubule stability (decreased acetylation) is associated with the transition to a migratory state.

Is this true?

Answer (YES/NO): YES